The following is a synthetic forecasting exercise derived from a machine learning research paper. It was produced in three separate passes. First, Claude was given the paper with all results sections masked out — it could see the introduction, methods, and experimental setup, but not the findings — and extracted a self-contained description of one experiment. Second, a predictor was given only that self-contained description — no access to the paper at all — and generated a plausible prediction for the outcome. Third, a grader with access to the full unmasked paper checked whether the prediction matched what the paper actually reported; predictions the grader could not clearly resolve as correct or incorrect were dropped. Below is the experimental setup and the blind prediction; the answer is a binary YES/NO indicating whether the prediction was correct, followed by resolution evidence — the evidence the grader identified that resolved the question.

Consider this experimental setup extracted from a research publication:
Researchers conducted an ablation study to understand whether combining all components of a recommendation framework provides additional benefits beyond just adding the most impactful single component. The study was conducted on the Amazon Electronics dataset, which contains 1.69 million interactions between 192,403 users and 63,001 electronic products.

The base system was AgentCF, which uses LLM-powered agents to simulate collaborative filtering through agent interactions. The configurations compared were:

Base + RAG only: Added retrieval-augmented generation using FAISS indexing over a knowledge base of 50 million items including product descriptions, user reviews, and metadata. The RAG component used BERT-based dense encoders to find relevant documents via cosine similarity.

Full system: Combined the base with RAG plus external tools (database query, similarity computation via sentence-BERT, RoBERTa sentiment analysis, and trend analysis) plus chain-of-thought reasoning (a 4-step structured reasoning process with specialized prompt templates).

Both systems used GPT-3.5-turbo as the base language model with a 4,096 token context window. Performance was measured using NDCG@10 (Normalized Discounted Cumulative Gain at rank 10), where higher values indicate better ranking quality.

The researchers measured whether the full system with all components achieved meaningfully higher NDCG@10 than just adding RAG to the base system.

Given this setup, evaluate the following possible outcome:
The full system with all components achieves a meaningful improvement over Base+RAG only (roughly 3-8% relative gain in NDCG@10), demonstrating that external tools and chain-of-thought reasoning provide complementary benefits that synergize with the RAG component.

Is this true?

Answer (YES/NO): NO